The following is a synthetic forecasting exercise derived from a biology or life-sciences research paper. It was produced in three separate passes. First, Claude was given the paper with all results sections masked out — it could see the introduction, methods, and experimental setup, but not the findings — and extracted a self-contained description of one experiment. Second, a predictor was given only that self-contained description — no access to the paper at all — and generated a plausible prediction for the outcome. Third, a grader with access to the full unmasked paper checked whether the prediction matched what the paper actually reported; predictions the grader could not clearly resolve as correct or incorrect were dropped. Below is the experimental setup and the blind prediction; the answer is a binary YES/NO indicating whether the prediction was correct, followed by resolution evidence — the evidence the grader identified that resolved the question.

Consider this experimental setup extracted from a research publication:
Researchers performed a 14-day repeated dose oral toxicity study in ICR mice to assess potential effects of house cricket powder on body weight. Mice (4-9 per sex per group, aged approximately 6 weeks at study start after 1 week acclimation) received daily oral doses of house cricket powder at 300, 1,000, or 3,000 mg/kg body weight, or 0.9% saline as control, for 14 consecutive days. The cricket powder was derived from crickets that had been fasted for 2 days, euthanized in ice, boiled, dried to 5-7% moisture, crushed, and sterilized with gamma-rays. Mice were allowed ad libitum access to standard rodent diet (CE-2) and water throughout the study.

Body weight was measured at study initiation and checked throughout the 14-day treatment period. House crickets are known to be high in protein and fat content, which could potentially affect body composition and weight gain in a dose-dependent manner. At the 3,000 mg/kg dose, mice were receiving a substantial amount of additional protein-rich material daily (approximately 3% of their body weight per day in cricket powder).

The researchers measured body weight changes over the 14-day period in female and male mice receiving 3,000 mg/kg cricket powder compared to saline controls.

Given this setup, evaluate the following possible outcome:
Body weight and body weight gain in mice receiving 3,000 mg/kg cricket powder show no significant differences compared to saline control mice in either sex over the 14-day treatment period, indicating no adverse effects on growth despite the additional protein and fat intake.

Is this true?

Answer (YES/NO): YES